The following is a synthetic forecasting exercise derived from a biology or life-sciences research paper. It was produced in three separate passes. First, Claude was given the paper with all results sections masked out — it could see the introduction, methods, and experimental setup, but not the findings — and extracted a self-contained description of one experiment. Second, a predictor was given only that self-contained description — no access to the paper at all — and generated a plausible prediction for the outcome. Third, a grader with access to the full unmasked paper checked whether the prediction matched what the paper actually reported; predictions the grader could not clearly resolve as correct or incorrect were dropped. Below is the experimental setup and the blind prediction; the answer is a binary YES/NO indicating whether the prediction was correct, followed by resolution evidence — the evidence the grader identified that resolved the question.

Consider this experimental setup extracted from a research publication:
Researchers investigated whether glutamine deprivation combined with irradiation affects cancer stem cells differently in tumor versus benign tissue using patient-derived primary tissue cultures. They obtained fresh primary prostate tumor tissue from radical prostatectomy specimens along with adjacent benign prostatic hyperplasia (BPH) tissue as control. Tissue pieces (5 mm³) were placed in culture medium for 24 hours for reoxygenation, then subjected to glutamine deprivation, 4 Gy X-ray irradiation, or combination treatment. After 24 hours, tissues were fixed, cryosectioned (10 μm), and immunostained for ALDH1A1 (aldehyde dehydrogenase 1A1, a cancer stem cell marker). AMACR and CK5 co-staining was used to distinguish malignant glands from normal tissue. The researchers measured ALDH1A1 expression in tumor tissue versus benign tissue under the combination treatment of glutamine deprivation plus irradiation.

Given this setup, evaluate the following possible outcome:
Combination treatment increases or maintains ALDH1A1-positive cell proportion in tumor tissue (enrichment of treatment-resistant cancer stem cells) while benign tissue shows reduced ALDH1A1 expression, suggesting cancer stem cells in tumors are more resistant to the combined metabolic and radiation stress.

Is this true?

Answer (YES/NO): NO